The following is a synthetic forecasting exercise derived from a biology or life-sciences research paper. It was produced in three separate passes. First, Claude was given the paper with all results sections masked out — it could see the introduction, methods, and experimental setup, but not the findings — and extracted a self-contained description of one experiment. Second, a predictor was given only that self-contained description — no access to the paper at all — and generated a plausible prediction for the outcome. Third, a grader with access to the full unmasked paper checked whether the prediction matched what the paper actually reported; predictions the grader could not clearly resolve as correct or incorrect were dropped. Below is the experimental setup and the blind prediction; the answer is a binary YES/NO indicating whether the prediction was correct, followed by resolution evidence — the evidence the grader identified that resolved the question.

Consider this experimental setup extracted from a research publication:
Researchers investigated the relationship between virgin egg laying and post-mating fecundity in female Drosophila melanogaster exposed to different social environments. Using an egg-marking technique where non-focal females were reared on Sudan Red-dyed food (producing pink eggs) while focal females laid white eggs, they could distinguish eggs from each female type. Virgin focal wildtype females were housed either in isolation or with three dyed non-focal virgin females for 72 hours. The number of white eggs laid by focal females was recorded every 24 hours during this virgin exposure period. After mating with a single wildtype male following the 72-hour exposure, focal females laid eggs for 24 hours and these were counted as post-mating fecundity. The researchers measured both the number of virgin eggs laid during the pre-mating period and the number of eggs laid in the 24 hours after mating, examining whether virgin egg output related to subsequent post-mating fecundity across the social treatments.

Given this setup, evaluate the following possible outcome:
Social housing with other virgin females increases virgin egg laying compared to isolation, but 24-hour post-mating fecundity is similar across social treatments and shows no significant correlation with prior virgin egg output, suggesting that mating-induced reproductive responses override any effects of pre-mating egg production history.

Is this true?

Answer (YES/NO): NO